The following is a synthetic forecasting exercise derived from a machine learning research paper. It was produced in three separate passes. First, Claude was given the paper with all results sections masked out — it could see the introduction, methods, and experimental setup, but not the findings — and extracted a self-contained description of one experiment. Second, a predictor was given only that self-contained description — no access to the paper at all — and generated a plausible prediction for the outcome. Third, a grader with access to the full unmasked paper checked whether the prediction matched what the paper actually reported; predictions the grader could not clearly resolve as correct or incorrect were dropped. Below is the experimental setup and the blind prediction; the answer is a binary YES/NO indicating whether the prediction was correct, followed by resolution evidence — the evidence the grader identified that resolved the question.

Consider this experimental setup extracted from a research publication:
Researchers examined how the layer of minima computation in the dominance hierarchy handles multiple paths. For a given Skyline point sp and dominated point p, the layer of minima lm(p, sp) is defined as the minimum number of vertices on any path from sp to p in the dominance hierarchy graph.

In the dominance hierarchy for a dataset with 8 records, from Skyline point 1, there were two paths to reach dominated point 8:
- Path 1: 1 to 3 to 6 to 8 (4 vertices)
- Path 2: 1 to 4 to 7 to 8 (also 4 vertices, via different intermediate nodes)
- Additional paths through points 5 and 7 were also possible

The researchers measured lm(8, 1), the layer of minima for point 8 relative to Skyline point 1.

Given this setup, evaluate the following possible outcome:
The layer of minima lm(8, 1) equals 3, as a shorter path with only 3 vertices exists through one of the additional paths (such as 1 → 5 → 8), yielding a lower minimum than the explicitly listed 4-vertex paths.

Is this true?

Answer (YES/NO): NO